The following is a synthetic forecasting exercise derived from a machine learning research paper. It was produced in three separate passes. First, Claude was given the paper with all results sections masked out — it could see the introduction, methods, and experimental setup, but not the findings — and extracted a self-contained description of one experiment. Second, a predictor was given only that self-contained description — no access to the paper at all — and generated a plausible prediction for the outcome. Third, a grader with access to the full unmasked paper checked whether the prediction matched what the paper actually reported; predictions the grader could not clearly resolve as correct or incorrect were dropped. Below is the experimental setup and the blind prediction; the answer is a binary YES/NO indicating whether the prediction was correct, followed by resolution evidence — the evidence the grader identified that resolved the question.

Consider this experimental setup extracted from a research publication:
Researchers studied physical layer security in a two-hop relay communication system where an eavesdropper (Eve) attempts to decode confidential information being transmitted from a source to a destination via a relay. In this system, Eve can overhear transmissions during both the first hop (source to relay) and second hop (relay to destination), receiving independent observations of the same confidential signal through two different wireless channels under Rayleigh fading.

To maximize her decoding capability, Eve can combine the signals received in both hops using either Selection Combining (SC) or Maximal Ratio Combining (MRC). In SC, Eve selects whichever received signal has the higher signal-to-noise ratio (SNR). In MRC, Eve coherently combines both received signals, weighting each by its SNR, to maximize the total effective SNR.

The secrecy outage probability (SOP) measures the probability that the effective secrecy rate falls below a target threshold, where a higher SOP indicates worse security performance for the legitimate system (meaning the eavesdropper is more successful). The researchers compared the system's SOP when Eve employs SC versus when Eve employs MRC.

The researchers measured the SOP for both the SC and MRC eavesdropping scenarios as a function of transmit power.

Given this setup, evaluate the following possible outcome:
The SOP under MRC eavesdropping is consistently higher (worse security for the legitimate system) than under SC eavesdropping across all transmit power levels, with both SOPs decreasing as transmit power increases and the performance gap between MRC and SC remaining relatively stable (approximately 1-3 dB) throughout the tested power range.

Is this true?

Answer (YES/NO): NO